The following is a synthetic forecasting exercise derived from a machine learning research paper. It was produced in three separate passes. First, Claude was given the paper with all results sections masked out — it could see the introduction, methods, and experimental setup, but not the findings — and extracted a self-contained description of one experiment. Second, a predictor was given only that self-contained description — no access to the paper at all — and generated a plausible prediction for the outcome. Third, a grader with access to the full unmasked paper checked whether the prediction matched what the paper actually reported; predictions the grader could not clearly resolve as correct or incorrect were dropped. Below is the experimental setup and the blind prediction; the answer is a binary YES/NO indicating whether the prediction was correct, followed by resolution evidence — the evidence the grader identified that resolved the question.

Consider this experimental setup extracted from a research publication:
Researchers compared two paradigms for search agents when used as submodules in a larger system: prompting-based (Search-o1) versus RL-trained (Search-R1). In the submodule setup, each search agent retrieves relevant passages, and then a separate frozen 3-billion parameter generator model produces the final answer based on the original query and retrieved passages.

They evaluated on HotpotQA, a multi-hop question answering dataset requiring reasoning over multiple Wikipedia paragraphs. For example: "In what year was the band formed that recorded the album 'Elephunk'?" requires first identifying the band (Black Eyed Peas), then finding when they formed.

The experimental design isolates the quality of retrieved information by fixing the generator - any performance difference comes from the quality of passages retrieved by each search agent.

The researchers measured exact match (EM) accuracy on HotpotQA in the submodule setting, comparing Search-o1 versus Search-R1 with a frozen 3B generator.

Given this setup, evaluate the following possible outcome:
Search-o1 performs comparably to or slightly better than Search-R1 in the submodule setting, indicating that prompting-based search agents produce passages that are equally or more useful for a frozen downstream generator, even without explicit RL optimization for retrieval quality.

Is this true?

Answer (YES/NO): NO